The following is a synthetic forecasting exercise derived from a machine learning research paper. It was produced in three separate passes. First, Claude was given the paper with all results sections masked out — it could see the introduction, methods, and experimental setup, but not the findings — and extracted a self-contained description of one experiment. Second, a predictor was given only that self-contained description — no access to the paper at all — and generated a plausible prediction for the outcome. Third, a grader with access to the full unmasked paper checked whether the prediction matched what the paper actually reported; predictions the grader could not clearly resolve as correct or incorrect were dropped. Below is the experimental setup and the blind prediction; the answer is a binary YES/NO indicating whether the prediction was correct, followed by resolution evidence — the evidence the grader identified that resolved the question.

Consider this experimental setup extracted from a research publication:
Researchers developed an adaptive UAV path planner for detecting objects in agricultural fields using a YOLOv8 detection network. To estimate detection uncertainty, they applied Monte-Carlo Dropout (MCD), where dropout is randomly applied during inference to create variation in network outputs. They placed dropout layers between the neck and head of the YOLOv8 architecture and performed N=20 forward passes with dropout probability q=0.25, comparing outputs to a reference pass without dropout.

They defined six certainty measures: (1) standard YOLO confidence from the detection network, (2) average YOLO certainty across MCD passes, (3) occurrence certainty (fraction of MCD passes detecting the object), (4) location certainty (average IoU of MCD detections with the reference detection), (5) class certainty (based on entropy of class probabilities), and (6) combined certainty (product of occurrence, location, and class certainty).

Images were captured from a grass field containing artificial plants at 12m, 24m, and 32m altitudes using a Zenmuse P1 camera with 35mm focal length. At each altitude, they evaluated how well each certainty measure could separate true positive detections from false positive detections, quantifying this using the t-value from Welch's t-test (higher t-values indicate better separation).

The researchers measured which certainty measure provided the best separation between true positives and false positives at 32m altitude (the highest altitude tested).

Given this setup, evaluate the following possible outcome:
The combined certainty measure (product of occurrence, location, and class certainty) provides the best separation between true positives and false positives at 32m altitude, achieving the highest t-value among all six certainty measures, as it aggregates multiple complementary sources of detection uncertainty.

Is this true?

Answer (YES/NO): NO